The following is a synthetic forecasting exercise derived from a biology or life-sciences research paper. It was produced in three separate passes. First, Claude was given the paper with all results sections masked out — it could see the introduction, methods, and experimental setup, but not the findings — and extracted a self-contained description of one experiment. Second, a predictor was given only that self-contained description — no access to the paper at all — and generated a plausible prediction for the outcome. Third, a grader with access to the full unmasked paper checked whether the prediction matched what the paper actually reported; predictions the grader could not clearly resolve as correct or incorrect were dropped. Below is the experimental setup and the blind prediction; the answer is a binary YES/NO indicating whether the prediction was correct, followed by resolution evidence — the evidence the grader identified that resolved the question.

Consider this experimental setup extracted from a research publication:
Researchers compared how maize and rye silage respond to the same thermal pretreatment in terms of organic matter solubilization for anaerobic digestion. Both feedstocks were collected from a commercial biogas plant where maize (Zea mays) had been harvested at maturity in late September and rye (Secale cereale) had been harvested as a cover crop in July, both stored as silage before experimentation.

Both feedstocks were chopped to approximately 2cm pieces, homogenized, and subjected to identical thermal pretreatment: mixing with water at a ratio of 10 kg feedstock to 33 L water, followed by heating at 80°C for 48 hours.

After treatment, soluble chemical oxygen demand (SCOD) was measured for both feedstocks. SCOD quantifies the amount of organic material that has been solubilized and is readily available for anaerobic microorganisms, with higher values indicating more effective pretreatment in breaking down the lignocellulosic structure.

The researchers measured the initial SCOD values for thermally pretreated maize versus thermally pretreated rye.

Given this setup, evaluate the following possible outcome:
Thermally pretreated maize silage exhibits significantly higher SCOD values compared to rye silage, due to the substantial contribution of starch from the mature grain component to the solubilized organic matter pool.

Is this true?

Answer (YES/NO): NO